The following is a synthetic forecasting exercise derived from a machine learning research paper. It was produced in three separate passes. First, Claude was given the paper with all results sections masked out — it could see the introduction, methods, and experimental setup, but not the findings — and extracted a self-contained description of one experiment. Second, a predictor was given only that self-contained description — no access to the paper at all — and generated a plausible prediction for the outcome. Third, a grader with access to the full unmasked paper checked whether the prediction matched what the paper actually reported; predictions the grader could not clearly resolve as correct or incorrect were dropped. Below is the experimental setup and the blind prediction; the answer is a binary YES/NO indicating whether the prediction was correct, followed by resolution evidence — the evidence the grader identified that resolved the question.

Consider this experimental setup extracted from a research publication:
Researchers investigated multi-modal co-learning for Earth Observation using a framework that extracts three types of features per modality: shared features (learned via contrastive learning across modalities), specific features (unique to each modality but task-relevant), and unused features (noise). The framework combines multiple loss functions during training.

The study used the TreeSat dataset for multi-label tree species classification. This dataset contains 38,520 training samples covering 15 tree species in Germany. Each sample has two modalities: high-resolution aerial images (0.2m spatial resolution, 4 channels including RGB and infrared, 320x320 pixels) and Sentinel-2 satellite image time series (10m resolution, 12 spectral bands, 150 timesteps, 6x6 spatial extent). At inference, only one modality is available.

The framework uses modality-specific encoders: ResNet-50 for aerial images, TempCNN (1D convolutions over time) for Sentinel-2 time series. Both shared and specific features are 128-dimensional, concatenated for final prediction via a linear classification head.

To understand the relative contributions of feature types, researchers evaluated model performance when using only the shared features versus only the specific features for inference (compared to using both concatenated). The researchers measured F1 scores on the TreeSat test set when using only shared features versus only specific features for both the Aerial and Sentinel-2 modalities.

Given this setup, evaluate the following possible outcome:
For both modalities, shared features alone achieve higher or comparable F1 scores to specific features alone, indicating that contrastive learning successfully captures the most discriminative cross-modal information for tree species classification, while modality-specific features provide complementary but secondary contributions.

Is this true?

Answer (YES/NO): NO